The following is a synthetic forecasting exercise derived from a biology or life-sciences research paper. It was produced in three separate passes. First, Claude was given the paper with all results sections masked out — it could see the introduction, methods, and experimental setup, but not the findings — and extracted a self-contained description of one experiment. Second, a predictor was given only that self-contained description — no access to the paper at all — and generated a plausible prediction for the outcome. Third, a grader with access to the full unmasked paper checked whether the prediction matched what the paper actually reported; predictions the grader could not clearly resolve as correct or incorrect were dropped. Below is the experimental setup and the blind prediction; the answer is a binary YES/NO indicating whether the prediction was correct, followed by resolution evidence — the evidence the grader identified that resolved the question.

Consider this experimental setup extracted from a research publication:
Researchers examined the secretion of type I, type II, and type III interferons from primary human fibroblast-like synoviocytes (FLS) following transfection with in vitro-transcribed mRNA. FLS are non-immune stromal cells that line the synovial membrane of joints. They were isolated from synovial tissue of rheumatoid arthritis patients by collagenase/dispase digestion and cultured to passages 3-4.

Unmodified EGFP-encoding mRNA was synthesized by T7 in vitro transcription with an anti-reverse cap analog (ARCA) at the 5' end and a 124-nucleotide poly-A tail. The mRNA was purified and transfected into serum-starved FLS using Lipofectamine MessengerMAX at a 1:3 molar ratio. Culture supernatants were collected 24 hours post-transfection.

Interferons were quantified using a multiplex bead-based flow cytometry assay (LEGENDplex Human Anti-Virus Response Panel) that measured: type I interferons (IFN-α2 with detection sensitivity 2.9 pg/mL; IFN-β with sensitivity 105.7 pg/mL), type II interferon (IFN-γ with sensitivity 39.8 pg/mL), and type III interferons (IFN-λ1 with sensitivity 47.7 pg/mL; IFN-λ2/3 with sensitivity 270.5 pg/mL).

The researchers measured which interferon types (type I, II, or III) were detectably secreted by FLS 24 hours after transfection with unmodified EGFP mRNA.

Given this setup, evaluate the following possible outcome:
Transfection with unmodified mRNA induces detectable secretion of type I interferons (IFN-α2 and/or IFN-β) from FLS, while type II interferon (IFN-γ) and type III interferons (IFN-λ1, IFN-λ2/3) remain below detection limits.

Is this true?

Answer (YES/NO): NO